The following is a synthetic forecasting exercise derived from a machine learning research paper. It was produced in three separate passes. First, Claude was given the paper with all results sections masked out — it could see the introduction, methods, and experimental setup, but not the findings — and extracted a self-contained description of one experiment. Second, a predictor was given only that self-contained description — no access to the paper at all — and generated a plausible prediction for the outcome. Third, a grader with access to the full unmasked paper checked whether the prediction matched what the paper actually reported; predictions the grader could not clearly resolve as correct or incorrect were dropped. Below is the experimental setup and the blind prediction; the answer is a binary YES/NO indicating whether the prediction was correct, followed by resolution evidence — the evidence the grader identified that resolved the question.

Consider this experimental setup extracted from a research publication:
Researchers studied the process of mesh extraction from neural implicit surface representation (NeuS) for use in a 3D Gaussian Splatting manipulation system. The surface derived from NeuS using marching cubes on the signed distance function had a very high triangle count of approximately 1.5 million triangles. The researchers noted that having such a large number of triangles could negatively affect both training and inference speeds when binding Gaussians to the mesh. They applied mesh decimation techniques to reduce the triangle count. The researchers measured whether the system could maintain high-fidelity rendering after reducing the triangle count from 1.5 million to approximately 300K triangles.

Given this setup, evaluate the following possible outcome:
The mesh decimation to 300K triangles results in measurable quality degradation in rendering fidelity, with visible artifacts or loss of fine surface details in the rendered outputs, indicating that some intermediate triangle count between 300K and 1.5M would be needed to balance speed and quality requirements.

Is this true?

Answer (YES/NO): NO